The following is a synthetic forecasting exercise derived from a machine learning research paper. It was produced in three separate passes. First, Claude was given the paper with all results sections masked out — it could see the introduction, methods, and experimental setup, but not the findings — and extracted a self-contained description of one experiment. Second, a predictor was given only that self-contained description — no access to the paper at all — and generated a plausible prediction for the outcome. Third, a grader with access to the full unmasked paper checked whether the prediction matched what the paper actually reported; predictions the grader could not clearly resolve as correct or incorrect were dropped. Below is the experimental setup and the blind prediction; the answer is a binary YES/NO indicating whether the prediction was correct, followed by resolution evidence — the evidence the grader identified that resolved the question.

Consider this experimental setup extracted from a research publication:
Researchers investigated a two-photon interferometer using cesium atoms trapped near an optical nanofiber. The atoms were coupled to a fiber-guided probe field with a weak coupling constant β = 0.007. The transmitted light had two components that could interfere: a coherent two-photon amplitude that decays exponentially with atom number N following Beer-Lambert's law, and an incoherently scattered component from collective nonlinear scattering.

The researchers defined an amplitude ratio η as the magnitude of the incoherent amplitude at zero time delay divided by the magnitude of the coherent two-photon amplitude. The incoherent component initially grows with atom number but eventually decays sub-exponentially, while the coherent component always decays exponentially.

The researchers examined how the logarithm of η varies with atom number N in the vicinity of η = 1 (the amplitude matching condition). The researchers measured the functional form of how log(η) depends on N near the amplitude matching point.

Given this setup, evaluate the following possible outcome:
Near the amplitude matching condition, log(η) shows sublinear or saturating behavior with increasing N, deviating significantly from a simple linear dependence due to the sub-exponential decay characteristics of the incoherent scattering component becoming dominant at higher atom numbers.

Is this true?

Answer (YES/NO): NO